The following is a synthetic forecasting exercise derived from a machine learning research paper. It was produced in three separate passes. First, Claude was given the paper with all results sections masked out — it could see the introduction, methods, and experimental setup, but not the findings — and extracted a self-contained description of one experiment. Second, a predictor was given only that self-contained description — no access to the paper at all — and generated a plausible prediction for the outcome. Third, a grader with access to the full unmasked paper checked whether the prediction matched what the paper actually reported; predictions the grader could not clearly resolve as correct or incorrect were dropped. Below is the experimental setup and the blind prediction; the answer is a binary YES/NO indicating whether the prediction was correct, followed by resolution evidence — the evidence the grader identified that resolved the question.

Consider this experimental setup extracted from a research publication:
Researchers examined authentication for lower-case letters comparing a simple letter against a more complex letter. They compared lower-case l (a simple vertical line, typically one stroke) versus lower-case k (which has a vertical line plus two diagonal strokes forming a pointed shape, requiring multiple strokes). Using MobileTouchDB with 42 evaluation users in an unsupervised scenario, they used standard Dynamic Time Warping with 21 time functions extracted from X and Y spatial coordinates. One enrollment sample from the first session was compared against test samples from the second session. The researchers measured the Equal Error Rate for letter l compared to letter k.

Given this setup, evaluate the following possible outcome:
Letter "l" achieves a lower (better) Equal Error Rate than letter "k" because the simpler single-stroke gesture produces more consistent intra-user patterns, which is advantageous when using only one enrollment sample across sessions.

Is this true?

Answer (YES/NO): NO